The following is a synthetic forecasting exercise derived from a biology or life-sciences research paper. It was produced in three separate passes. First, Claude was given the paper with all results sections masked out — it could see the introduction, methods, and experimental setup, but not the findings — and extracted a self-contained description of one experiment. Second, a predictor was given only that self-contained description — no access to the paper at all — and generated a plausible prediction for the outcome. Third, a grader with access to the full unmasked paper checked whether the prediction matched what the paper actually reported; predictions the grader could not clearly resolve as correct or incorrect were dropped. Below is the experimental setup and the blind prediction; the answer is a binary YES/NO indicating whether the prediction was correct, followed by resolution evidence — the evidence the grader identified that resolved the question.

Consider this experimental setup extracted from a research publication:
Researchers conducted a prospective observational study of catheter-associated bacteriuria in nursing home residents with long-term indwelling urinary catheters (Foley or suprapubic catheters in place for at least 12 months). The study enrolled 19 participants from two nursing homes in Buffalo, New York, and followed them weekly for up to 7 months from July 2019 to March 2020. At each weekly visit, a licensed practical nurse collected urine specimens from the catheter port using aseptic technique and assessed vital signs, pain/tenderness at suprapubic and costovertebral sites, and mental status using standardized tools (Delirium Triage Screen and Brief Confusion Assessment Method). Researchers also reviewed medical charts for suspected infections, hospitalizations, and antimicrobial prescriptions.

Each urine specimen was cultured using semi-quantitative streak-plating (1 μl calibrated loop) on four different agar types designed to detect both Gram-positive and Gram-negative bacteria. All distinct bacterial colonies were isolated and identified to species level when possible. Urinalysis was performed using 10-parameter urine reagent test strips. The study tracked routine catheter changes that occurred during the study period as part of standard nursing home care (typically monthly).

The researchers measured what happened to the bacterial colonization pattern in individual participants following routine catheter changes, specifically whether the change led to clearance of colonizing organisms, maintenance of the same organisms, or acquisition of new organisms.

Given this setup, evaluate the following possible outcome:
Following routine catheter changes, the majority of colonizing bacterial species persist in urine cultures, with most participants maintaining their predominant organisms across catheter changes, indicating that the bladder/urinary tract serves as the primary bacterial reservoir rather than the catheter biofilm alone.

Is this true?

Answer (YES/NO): YES